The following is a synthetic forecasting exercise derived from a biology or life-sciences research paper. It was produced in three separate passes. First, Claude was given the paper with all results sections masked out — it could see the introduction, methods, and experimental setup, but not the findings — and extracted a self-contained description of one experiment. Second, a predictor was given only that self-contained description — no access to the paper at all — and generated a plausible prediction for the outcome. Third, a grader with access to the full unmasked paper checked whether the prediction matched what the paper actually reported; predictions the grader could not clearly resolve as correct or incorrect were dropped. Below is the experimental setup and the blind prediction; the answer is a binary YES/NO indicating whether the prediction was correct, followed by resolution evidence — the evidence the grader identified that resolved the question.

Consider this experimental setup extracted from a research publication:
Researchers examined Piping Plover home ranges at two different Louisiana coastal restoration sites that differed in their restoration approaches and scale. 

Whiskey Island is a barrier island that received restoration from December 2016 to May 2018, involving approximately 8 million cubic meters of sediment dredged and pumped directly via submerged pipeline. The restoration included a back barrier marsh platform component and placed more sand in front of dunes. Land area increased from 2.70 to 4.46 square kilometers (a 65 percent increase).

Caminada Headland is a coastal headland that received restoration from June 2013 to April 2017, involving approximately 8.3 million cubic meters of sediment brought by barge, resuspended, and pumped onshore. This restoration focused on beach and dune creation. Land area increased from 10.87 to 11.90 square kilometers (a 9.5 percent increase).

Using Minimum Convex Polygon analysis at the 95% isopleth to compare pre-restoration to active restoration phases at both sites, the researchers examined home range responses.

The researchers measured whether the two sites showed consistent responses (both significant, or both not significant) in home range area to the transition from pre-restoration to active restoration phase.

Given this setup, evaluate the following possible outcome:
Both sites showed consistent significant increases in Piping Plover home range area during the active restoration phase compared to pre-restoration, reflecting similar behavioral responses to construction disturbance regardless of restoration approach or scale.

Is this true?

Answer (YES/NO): NO